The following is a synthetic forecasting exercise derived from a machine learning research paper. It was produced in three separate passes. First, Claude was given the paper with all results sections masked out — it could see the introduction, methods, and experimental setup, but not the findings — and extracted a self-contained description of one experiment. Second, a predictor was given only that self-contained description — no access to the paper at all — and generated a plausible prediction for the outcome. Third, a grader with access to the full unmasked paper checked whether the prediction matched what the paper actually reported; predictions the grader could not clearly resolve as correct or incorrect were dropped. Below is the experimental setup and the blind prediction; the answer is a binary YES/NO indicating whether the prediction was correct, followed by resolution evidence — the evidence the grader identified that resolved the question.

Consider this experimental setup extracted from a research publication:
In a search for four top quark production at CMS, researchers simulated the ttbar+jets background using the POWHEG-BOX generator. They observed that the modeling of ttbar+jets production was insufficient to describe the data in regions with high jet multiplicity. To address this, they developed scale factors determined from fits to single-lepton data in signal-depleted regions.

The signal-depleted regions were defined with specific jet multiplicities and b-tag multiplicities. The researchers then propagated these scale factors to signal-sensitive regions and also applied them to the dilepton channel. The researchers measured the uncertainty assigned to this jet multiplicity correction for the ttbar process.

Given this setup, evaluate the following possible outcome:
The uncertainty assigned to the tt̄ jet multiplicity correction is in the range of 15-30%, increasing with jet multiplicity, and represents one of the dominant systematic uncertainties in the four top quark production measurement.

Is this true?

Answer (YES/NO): NO